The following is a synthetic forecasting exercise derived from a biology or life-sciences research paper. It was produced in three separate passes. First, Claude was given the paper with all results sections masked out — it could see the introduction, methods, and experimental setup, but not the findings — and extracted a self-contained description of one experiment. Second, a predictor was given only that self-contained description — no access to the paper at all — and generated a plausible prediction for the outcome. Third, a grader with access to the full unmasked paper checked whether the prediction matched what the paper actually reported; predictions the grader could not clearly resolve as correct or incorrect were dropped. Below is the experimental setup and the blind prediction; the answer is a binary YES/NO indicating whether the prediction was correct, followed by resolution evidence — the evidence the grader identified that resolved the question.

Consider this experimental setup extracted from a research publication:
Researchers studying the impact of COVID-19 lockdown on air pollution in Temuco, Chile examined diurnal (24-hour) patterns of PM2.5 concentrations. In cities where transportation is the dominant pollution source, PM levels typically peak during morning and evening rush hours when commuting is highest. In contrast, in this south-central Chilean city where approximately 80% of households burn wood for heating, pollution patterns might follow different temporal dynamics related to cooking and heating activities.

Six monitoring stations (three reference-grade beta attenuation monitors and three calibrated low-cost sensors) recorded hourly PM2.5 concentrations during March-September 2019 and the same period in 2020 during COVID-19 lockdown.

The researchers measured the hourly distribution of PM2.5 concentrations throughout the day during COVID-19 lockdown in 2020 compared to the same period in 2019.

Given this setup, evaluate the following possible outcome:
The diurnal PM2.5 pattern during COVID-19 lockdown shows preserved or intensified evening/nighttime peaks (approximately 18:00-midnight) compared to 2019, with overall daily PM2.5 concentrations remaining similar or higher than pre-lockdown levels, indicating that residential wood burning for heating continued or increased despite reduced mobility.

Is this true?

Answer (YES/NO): NO